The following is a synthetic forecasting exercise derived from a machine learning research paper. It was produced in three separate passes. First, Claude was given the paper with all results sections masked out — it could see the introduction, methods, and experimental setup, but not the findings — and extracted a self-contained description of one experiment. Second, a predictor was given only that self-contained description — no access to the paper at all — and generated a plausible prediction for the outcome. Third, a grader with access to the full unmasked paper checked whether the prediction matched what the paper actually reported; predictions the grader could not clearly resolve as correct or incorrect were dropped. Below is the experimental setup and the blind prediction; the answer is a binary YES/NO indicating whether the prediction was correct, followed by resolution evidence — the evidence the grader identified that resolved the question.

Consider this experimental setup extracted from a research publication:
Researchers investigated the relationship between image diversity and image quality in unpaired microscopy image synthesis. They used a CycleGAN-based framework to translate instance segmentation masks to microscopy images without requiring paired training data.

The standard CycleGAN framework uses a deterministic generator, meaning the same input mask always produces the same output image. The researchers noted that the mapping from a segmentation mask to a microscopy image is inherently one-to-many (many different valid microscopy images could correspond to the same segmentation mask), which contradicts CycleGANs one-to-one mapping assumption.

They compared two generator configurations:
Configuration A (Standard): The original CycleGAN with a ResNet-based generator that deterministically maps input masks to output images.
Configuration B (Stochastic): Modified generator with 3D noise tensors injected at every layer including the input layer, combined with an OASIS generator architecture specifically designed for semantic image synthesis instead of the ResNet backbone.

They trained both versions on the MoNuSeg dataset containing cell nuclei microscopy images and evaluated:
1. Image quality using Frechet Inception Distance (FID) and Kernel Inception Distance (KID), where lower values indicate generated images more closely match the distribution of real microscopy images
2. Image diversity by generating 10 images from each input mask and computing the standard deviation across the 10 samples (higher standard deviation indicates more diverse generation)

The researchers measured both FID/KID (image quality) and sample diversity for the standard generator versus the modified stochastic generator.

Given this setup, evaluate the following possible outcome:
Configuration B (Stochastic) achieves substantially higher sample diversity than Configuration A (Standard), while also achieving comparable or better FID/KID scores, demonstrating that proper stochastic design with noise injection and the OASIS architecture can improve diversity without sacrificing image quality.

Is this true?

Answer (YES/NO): YES